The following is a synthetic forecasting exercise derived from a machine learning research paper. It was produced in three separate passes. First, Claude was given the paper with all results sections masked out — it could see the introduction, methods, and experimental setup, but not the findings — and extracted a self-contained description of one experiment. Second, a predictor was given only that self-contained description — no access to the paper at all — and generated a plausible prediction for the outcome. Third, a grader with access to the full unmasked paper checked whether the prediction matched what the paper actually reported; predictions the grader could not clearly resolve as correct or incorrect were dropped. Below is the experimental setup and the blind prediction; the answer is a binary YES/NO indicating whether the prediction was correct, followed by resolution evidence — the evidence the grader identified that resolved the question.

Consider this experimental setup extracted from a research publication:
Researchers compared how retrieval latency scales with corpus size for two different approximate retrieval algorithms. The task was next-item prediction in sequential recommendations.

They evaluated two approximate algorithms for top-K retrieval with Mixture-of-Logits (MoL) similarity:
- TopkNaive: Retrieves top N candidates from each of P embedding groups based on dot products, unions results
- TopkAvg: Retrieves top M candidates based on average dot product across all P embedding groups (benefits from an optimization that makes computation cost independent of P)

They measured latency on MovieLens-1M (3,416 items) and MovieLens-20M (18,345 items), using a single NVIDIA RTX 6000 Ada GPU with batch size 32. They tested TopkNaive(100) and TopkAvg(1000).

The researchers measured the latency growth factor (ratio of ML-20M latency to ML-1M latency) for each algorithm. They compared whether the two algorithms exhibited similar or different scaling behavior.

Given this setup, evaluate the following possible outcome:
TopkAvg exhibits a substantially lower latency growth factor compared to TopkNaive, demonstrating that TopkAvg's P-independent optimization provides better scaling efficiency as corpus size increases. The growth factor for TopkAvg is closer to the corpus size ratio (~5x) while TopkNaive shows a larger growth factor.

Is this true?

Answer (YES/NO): NO